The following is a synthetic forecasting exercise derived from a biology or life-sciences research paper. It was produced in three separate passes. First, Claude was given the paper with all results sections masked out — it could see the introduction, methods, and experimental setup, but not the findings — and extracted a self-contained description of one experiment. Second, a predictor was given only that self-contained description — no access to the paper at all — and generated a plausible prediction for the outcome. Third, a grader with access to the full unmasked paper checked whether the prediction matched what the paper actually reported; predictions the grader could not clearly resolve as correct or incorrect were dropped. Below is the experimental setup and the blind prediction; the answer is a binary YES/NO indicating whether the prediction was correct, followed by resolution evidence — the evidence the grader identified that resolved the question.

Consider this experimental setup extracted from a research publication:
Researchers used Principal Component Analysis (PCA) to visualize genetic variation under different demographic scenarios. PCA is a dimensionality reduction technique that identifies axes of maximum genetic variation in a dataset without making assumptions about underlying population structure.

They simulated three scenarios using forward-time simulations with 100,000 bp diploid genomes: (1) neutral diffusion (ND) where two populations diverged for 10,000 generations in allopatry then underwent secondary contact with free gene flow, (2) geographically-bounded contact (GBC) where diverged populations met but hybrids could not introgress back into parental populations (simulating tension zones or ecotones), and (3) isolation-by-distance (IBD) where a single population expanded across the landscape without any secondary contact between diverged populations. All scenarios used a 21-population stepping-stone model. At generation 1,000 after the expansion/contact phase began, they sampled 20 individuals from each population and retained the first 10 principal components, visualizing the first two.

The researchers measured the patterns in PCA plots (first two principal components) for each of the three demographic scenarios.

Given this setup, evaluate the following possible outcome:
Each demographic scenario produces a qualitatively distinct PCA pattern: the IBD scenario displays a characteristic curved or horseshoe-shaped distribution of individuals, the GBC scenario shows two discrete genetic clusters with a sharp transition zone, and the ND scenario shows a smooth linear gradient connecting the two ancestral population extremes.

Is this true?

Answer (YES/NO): NO